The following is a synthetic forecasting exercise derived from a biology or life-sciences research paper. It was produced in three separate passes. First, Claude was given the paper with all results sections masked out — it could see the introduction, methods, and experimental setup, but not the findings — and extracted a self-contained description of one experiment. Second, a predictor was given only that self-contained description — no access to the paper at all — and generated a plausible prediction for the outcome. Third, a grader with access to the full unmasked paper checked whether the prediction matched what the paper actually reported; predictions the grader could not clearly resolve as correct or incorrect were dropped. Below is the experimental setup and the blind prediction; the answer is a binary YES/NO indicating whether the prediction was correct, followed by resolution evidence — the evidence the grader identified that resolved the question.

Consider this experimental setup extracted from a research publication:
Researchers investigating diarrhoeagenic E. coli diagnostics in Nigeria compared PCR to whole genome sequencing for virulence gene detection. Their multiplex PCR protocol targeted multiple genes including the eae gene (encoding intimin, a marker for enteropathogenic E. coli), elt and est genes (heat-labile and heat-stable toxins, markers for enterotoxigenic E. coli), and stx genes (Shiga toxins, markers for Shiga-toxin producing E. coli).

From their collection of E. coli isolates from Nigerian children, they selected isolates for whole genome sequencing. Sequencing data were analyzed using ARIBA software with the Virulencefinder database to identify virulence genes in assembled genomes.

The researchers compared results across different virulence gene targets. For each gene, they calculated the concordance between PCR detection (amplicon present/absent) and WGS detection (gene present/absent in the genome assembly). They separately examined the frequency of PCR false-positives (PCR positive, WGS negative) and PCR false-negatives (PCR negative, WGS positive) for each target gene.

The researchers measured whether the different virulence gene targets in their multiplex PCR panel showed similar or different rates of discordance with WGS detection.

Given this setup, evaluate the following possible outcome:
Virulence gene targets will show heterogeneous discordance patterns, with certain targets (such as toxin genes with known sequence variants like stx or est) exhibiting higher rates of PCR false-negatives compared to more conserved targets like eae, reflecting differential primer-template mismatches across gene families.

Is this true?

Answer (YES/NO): NO